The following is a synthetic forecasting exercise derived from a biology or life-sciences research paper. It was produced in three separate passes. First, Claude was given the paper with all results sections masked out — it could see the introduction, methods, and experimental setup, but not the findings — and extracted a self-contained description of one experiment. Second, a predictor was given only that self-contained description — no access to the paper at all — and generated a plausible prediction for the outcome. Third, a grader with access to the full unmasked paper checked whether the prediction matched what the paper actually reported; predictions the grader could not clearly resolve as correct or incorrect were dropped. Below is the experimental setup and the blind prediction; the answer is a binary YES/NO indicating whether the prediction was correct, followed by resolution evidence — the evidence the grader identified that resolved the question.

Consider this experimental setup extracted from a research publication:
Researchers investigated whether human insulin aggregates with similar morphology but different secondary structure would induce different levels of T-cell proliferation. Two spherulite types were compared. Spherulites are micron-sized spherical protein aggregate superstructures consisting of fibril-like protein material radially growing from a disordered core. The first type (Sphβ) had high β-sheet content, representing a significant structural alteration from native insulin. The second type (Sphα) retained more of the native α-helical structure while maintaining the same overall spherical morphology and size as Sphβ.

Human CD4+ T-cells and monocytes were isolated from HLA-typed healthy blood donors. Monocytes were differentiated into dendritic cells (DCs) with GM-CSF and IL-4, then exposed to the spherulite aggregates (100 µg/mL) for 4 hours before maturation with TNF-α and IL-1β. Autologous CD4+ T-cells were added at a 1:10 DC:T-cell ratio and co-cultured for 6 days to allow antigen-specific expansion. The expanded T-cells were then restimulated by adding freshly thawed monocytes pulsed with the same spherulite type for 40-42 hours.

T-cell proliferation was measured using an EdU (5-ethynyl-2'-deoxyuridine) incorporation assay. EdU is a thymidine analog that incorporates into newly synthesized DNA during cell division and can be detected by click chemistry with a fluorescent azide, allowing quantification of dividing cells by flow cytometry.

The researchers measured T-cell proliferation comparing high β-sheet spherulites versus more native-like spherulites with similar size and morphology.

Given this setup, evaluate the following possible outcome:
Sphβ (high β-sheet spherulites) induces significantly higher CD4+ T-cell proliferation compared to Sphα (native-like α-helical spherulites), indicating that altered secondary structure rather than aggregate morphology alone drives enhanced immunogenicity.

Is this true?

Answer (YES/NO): YES